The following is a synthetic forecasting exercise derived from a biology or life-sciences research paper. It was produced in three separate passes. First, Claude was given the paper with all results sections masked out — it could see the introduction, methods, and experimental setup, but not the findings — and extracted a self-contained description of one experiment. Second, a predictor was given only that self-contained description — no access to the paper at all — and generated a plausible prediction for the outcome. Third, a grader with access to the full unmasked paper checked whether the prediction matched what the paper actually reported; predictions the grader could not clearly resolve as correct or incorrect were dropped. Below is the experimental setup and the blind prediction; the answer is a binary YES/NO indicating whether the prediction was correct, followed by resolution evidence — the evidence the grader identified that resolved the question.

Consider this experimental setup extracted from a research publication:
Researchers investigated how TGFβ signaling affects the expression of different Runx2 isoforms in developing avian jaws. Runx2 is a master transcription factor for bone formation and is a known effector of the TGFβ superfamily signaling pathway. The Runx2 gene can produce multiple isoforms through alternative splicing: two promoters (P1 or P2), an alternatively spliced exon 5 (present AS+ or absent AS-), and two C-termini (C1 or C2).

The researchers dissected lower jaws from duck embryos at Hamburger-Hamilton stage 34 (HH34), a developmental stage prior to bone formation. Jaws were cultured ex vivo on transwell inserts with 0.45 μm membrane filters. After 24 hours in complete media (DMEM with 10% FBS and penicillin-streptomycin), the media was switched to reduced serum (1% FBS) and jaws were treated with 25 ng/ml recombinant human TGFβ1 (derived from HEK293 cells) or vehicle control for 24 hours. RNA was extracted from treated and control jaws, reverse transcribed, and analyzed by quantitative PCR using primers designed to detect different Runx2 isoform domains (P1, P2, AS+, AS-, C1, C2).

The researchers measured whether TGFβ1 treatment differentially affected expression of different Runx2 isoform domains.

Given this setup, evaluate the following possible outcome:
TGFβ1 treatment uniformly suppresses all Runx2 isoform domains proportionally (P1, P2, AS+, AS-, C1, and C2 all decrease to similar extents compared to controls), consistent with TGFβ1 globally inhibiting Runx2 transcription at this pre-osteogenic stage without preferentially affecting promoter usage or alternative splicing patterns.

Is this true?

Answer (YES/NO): NO